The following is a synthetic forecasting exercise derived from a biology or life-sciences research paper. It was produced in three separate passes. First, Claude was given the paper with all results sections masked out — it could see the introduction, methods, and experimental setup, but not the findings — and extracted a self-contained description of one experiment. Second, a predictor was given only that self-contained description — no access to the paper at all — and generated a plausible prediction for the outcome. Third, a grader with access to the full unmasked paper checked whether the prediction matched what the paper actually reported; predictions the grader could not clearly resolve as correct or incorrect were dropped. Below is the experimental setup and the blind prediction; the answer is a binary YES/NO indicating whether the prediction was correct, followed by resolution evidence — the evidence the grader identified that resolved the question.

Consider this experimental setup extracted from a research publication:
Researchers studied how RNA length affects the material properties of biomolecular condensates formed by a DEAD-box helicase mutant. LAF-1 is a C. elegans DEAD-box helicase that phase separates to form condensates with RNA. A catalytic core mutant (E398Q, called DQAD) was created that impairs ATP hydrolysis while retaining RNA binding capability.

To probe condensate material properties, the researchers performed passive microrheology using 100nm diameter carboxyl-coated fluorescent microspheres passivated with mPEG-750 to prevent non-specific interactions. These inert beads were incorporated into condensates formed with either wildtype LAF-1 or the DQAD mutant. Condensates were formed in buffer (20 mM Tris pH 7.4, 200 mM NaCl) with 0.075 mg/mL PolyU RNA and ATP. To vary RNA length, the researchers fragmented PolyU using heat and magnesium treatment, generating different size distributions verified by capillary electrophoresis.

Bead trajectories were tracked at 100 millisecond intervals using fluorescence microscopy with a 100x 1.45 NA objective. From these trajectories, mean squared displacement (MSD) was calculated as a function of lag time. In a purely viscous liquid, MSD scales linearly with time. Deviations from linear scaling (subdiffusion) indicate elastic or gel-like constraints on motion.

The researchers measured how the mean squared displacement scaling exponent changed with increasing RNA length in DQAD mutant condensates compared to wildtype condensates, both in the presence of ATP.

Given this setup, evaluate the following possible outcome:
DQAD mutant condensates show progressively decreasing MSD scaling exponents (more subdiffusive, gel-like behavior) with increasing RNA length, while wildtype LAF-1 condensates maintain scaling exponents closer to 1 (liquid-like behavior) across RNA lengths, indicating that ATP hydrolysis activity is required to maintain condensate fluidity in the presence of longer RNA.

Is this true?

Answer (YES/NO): NO